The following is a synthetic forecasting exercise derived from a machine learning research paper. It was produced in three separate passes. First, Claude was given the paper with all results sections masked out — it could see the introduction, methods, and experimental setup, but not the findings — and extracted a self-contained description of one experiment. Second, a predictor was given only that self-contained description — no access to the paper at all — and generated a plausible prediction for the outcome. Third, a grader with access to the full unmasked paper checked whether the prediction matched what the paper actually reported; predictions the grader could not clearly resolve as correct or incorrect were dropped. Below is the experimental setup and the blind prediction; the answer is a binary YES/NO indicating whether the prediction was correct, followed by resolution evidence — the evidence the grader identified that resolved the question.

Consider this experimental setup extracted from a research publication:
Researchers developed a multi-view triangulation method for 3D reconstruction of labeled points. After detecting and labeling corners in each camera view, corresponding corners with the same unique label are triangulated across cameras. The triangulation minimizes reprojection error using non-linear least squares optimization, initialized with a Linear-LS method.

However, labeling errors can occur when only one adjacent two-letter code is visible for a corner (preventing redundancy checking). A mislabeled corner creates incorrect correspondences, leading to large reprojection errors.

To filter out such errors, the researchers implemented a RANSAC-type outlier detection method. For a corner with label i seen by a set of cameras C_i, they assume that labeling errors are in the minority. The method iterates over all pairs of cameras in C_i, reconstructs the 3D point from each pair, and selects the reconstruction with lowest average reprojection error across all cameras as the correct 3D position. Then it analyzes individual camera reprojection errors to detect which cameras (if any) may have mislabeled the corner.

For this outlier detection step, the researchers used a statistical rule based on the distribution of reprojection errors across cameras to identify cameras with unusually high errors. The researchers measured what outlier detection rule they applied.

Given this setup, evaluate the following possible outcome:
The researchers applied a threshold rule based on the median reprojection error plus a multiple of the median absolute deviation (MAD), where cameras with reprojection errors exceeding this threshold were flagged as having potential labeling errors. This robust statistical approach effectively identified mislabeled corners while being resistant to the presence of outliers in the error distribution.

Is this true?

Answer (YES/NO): NO